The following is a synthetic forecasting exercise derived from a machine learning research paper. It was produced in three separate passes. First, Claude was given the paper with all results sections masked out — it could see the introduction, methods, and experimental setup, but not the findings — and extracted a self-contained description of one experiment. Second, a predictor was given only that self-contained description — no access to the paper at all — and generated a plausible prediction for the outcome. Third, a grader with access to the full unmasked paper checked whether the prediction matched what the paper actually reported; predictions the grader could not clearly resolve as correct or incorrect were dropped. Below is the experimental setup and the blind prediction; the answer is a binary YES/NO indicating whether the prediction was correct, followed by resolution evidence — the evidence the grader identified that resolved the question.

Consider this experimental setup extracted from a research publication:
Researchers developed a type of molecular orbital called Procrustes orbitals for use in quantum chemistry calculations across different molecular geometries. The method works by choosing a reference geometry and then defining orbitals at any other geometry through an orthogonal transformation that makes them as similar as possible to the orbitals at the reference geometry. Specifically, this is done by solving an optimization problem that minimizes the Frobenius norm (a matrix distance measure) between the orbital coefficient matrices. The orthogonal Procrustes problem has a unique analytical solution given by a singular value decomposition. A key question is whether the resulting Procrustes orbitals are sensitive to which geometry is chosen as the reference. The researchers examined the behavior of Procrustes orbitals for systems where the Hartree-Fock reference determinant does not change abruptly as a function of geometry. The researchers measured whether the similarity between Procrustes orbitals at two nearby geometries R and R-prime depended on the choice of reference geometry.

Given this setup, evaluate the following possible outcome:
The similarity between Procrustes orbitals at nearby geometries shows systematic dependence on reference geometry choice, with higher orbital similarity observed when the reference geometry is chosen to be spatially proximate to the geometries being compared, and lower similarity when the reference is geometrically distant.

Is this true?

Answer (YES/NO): NO